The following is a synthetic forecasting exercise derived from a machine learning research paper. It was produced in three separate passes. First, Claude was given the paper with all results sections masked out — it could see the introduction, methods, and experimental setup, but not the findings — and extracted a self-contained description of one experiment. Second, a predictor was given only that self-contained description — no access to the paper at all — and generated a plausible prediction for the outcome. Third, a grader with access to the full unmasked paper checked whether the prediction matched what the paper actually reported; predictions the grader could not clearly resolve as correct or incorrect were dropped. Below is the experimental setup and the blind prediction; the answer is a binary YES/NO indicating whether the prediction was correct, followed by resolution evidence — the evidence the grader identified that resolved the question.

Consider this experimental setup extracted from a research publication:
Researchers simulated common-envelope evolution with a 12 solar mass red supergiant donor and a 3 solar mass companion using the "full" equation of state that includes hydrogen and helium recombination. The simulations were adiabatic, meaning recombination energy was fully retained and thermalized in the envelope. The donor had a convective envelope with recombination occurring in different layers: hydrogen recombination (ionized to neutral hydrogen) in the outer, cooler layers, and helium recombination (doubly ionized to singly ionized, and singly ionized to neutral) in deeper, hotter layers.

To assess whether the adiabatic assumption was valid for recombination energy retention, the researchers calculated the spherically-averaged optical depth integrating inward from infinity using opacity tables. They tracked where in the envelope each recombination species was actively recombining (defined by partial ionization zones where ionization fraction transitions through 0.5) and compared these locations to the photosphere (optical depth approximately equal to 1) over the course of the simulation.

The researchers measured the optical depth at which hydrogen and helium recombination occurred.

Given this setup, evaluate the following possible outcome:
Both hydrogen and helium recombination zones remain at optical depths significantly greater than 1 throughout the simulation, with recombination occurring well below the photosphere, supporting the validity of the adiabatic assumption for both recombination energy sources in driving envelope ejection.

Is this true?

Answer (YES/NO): NO